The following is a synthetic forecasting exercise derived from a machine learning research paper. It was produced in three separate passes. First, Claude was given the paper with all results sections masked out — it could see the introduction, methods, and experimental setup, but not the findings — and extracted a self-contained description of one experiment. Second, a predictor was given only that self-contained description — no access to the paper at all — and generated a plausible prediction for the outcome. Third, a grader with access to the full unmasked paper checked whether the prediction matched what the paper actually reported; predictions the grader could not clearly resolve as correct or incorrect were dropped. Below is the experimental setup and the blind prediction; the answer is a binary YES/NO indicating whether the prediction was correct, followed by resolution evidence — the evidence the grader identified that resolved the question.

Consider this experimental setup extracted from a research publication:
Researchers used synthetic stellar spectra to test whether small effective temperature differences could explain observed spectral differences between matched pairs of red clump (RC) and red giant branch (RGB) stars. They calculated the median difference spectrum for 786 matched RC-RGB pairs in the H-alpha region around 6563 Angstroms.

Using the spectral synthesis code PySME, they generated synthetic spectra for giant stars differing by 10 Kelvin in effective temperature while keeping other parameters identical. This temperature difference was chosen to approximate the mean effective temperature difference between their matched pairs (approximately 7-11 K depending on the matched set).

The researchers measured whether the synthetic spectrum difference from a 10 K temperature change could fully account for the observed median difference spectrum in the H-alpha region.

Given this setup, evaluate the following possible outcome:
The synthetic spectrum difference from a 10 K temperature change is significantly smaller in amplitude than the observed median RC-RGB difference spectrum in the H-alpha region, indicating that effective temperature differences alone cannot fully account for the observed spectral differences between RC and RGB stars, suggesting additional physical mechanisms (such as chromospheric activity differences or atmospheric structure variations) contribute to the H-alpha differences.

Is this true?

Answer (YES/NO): NO